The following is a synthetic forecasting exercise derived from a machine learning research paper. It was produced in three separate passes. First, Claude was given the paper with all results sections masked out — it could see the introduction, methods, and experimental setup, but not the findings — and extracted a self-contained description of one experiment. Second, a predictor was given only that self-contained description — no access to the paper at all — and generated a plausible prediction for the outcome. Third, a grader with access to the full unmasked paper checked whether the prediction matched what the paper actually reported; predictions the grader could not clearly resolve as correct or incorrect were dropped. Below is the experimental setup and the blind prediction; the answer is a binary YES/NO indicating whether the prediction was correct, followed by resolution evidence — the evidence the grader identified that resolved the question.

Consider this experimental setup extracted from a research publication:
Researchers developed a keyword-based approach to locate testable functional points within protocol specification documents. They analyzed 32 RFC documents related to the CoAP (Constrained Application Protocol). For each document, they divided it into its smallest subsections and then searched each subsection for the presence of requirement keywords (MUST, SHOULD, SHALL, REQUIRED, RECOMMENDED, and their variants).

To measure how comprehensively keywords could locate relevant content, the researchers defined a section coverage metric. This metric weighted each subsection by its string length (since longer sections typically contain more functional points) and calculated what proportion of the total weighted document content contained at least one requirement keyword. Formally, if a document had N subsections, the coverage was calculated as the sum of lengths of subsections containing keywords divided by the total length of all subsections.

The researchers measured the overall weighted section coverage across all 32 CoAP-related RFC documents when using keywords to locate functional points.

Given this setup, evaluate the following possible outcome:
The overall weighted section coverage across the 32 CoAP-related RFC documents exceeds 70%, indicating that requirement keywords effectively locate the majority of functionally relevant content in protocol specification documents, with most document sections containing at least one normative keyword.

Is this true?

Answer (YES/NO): YES